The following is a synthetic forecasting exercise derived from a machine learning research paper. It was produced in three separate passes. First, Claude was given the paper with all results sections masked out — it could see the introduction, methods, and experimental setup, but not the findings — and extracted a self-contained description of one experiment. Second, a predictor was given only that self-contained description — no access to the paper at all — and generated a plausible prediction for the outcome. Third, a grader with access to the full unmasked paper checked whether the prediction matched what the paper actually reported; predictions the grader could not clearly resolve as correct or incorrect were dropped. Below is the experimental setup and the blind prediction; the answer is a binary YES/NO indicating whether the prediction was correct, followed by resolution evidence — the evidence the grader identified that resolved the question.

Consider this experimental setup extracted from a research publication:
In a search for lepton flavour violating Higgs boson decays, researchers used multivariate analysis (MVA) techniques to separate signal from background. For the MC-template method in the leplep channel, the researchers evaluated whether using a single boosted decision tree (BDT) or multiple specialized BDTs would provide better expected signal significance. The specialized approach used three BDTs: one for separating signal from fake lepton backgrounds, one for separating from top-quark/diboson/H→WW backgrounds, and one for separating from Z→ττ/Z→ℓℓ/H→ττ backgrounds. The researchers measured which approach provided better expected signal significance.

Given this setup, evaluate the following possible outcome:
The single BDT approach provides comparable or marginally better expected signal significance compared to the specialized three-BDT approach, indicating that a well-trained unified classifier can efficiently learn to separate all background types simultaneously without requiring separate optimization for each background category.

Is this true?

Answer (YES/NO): NO